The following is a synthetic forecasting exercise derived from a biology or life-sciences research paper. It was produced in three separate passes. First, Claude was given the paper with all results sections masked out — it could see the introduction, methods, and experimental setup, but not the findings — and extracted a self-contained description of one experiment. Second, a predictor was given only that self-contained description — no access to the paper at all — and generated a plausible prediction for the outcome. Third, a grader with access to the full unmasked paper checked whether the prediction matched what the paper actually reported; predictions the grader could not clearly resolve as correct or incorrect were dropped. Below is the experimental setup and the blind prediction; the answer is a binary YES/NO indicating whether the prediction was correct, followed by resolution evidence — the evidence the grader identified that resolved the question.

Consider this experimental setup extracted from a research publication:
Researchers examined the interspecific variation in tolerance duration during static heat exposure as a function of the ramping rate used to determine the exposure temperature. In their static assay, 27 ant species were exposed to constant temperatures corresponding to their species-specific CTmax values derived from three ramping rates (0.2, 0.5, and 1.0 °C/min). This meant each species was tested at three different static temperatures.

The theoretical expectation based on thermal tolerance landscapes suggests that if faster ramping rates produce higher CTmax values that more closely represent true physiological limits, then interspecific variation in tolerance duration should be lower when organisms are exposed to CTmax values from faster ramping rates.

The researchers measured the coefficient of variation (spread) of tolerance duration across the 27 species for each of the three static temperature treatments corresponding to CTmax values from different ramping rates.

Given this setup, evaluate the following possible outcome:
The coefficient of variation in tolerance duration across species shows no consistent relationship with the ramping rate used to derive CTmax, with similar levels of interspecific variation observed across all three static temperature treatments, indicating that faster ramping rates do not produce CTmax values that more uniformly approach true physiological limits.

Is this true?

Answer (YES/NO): NO